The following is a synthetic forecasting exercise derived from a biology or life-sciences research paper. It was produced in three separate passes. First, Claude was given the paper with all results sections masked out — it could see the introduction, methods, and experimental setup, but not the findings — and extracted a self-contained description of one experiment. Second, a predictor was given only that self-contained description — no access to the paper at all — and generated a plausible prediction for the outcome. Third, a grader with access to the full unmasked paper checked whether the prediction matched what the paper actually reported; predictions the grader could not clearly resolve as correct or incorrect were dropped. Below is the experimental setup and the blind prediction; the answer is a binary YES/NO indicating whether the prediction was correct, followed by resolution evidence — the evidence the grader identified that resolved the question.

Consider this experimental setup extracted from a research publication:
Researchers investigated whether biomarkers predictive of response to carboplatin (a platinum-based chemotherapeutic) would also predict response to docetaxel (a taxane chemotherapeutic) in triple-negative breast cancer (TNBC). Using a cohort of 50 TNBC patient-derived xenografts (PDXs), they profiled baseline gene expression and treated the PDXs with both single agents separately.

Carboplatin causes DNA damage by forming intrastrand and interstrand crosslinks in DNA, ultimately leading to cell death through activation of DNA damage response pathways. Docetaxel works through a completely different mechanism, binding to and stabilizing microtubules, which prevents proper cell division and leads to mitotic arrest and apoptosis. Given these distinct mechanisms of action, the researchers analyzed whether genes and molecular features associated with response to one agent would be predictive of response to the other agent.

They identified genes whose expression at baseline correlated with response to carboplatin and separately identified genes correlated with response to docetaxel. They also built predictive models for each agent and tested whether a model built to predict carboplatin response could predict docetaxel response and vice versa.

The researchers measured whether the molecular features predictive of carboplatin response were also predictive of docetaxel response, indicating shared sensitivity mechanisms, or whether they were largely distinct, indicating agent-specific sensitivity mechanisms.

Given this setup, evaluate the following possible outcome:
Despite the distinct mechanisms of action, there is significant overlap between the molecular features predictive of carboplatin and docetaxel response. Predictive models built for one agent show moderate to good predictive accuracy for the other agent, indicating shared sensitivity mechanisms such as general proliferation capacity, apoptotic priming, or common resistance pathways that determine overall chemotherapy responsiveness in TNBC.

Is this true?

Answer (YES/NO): NO